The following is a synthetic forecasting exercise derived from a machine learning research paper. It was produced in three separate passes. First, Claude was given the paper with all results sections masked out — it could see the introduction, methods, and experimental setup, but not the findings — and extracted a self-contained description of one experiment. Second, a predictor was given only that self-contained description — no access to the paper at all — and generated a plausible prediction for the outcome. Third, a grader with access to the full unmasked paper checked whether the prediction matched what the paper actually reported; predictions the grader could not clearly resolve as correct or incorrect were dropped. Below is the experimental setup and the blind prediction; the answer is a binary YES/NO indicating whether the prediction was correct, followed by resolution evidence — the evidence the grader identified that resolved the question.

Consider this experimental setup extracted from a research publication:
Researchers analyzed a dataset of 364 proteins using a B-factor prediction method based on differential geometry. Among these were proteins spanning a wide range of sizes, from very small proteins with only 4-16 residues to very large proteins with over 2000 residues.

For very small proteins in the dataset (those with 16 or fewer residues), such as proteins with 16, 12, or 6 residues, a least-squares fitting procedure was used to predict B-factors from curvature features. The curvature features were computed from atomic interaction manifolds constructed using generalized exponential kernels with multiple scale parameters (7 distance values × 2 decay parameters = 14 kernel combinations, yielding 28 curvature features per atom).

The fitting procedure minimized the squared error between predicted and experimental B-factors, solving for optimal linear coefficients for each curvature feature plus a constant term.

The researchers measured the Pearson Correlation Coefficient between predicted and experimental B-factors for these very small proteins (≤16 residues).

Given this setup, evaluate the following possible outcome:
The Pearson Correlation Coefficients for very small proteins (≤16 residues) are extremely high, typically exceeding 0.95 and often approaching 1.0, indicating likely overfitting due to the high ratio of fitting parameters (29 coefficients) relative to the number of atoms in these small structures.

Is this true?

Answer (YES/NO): YES